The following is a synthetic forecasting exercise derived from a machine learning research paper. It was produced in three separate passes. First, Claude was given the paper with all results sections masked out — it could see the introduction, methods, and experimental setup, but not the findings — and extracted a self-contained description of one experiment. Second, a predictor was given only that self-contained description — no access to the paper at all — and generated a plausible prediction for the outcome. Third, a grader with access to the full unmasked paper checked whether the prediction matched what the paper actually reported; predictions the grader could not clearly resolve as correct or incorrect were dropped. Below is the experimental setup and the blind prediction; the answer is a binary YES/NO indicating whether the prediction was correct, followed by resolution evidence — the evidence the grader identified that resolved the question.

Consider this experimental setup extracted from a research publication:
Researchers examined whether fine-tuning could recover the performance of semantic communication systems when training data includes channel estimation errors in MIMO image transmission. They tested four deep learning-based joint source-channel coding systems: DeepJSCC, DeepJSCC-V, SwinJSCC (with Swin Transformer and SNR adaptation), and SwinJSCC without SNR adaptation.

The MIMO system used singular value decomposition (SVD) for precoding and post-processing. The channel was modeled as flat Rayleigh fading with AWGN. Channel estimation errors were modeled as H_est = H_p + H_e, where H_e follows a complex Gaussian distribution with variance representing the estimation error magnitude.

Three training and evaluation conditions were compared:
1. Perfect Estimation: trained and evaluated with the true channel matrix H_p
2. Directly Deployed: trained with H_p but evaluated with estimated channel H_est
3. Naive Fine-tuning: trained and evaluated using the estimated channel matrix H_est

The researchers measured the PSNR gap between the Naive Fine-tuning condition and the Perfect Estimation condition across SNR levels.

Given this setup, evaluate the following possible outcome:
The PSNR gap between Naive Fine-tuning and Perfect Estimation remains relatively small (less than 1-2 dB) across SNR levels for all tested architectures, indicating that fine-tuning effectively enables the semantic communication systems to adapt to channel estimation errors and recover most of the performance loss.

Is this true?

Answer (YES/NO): NO